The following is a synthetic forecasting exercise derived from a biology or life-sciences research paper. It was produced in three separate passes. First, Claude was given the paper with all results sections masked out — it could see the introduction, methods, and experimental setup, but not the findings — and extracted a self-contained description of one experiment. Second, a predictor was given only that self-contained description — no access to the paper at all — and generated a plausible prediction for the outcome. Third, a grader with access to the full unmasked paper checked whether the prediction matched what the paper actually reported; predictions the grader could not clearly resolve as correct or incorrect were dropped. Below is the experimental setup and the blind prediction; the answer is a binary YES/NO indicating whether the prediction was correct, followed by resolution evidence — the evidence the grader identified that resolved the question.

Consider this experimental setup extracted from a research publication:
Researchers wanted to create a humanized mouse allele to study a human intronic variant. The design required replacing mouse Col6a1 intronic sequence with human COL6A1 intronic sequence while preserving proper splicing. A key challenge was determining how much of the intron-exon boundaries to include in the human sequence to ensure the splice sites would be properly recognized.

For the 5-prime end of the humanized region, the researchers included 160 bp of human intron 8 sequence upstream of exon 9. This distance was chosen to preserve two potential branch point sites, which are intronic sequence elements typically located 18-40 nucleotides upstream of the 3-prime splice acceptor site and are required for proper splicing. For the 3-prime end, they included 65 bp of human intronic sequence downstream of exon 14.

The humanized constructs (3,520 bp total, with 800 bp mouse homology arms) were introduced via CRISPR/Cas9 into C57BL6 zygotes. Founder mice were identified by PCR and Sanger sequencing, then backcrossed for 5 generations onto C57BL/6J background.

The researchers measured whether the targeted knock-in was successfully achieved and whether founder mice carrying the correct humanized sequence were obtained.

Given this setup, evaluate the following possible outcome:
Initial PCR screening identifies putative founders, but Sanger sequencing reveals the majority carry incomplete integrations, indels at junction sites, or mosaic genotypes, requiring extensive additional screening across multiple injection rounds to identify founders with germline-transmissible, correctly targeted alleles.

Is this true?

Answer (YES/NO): NO